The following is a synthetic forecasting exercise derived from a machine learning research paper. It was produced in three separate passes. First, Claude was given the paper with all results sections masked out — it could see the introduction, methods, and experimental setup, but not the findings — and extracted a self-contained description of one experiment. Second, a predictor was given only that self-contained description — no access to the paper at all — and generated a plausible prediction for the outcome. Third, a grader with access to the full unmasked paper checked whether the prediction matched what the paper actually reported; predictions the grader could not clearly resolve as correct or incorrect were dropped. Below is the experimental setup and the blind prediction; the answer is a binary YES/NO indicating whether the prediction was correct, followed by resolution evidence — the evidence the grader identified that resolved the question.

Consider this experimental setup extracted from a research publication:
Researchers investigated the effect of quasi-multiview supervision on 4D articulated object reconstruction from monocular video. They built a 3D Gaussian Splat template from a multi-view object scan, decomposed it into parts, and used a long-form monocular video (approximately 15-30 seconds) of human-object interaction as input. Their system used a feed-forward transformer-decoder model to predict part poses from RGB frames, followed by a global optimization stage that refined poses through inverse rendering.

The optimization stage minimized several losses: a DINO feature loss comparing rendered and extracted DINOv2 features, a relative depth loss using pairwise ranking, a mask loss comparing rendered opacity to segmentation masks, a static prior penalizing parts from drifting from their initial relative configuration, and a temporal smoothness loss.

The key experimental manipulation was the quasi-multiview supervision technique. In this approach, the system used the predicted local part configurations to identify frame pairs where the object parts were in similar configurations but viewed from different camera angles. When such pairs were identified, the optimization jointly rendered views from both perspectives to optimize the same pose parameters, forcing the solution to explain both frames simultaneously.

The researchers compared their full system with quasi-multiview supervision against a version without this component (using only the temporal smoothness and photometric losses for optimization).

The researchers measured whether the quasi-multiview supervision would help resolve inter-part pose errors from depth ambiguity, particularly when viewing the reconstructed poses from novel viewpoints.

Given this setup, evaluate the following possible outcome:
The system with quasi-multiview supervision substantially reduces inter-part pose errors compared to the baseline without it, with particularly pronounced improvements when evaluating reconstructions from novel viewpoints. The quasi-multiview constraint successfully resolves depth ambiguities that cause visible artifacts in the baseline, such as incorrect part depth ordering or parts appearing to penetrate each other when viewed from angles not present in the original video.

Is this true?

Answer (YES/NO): YES